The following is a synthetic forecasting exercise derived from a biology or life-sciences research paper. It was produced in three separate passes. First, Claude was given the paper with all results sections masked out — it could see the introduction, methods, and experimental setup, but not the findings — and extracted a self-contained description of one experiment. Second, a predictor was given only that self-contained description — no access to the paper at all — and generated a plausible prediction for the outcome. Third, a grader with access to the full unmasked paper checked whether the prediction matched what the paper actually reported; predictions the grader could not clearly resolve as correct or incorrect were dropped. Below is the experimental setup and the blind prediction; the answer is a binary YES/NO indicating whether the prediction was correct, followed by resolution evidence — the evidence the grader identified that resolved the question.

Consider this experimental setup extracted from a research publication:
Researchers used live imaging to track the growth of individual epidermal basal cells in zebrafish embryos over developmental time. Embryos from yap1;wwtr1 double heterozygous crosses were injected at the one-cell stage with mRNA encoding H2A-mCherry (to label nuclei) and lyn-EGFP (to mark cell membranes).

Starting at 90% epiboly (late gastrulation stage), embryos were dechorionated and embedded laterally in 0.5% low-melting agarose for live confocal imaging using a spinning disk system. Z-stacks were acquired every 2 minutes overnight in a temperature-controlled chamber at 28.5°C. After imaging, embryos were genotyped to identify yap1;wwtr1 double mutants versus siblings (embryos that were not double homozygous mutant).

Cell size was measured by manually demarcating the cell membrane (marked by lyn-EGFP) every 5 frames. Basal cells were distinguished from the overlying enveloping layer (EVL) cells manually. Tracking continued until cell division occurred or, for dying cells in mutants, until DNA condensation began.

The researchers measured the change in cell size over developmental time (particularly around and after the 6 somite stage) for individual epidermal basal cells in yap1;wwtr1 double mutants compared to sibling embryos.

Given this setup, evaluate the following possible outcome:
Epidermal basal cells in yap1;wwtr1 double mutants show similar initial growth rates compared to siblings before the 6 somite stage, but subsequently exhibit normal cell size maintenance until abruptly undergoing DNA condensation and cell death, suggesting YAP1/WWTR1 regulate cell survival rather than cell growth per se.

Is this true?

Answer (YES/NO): NO